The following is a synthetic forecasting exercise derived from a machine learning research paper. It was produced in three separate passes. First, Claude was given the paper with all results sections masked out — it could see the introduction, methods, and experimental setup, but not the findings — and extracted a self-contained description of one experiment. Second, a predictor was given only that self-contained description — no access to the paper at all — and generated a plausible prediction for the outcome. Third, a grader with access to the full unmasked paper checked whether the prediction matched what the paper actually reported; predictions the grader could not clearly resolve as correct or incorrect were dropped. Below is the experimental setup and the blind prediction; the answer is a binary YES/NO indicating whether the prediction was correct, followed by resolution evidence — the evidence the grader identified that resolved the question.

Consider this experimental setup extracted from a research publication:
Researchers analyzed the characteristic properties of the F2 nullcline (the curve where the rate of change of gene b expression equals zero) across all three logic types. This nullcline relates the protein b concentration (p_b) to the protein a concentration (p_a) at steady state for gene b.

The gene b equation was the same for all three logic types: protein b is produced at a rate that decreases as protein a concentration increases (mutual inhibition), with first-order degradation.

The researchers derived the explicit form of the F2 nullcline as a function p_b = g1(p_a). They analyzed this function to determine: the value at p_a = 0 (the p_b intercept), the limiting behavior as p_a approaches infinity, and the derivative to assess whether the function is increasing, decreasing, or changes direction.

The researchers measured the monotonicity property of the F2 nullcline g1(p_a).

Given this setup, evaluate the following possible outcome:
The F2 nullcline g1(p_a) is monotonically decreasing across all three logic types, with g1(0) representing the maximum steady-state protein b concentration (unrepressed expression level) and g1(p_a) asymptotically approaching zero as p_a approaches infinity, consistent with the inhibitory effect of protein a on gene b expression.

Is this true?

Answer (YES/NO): NO